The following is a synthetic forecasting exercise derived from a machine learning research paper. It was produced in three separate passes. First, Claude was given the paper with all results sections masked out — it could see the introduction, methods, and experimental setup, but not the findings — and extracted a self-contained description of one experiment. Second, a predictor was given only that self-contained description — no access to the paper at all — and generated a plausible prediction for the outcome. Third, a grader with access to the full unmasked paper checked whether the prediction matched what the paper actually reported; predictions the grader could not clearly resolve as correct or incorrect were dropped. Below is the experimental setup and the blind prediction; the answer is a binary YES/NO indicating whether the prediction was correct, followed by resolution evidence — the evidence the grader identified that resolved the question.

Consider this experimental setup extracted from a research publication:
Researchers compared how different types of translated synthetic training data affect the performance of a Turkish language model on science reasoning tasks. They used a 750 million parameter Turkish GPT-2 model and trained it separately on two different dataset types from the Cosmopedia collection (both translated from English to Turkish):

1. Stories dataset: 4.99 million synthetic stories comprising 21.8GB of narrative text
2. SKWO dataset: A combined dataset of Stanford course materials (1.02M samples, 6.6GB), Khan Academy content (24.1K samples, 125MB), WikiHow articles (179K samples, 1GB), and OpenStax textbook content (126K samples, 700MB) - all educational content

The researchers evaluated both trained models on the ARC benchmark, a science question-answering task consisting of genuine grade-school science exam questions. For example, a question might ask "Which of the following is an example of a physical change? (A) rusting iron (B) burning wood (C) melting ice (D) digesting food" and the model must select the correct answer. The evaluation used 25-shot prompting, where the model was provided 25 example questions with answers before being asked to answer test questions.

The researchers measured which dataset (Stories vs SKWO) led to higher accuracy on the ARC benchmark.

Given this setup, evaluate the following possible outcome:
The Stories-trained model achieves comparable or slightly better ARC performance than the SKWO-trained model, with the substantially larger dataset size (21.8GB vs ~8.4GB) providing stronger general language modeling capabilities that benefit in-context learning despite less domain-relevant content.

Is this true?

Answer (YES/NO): NO